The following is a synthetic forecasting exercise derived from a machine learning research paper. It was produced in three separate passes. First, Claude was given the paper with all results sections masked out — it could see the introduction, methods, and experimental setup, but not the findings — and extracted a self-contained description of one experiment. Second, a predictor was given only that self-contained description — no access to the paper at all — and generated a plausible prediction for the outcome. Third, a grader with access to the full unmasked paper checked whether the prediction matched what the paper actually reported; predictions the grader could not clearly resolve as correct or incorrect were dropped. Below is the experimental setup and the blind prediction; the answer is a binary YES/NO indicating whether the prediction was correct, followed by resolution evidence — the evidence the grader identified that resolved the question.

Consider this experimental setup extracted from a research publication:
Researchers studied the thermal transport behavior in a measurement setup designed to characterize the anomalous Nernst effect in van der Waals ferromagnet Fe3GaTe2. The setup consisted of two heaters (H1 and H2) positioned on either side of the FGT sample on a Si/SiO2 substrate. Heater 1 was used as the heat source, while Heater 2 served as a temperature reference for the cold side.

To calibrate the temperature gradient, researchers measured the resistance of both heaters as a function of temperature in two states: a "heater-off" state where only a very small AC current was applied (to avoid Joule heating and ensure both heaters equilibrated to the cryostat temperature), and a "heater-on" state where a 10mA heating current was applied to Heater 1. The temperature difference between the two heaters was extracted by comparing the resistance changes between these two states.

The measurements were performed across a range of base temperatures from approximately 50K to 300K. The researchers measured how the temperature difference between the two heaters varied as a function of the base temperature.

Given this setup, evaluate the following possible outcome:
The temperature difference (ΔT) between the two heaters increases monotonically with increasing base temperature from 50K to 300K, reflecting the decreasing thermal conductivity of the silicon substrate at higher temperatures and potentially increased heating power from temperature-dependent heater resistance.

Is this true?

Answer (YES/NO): NO